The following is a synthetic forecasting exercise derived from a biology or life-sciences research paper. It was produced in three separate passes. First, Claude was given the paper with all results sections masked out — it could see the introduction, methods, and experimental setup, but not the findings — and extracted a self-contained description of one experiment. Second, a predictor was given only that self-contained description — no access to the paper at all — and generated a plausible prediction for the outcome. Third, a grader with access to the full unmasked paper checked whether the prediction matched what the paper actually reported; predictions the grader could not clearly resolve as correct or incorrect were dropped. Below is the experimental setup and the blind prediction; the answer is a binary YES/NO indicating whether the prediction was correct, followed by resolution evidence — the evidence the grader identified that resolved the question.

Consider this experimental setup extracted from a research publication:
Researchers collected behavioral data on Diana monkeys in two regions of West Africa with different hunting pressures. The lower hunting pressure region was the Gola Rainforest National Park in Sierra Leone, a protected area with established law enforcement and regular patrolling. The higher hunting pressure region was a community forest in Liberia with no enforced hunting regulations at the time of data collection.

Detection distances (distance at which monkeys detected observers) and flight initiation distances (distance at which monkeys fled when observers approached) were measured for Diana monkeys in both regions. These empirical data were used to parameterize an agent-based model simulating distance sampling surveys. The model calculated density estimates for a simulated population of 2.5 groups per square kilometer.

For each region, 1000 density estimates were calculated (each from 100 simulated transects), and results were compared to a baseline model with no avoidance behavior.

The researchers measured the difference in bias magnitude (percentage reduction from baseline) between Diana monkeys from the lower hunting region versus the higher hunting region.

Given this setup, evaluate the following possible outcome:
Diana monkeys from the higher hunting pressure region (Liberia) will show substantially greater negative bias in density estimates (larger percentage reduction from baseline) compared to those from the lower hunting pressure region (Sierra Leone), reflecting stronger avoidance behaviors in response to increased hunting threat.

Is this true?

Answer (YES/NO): YES